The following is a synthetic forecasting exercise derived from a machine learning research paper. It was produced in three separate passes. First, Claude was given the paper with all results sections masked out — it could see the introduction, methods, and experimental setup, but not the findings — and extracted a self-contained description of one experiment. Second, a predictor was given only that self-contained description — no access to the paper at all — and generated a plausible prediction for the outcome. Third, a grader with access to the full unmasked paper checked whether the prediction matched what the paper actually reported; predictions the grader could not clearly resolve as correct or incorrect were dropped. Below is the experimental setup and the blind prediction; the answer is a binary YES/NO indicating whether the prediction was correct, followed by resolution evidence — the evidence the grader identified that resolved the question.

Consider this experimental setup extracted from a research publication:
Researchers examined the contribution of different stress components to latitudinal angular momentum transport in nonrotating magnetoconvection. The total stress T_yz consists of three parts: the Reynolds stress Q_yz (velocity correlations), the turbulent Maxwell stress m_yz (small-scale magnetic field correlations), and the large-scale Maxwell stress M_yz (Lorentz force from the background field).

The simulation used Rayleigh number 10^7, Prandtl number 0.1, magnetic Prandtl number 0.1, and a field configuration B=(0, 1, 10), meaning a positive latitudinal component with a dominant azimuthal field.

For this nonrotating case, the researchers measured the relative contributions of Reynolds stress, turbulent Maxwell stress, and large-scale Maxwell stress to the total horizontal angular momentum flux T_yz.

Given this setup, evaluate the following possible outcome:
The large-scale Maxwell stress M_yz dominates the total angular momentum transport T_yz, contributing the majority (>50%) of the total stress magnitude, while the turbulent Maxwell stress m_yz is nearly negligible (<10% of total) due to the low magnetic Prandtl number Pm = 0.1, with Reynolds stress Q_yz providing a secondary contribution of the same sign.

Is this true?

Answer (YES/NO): YES